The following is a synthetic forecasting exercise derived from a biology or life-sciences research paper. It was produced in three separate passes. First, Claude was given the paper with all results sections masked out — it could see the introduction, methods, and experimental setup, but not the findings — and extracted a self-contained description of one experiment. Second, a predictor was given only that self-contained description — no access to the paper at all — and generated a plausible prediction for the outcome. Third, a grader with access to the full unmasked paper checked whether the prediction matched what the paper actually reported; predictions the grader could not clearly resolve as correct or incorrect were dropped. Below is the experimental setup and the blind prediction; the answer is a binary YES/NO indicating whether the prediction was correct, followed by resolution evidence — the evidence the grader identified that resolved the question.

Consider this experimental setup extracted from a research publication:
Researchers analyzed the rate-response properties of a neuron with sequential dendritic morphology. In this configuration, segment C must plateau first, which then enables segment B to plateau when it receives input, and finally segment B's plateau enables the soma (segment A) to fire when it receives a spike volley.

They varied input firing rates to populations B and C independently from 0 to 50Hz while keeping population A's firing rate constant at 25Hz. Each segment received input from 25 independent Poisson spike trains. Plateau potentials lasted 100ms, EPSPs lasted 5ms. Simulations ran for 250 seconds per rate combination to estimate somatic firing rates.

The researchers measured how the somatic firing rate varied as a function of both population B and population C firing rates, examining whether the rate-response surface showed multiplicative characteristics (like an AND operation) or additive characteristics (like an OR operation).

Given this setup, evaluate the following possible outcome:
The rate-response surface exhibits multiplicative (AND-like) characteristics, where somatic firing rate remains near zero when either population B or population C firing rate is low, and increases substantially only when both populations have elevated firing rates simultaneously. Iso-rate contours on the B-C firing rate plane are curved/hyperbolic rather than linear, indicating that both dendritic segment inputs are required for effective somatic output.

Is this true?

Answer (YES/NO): YES